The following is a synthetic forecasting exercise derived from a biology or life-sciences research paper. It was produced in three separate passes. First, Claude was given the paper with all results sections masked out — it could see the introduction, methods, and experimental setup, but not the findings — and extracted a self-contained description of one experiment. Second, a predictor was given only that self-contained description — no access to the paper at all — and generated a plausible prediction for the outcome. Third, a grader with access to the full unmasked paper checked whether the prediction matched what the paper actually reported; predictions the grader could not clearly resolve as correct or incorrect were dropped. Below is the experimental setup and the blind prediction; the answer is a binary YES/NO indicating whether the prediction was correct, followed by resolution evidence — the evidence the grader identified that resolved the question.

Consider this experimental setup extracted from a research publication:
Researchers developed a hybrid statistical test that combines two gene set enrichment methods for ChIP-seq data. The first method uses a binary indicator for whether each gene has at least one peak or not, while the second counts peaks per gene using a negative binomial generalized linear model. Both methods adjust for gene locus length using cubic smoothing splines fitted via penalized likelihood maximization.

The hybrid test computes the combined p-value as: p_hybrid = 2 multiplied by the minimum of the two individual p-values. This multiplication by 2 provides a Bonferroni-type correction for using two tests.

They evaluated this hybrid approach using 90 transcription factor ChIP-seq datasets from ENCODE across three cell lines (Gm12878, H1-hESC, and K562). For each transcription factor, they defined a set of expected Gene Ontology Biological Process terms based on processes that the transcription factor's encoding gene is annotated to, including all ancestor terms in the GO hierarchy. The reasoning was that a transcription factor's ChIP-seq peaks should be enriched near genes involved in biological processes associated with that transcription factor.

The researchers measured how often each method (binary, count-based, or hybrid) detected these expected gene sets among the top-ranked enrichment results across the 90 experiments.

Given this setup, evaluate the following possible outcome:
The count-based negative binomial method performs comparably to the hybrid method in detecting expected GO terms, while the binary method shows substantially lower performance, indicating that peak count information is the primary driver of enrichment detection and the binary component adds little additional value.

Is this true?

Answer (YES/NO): NO